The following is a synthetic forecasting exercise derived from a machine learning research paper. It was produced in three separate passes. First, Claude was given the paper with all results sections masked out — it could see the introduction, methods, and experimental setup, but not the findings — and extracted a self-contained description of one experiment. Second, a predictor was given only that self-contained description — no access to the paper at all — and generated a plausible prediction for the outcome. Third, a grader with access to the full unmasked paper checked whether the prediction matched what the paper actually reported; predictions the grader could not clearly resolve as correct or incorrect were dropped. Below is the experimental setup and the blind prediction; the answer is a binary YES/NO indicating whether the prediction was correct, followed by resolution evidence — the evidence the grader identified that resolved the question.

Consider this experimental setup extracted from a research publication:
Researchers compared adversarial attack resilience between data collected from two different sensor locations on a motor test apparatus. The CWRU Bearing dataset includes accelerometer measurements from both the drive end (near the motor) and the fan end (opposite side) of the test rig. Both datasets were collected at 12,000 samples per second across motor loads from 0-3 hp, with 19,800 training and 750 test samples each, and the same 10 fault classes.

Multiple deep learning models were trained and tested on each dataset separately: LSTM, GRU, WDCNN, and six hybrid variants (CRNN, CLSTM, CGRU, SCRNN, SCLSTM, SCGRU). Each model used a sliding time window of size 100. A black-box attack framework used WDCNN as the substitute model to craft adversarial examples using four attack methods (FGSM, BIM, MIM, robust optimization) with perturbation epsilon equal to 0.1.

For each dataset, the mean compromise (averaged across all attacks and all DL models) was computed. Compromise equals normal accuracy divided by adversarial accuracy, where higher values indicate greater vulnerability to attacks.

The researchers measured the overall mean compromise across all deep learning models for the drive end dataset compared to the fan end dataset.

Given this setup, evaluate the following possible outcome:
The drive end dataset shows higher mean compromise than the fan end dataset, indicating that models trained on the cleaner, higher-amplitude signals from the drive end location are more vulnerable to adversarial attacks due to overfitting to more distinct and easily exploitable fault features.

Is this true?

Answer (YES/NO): NO